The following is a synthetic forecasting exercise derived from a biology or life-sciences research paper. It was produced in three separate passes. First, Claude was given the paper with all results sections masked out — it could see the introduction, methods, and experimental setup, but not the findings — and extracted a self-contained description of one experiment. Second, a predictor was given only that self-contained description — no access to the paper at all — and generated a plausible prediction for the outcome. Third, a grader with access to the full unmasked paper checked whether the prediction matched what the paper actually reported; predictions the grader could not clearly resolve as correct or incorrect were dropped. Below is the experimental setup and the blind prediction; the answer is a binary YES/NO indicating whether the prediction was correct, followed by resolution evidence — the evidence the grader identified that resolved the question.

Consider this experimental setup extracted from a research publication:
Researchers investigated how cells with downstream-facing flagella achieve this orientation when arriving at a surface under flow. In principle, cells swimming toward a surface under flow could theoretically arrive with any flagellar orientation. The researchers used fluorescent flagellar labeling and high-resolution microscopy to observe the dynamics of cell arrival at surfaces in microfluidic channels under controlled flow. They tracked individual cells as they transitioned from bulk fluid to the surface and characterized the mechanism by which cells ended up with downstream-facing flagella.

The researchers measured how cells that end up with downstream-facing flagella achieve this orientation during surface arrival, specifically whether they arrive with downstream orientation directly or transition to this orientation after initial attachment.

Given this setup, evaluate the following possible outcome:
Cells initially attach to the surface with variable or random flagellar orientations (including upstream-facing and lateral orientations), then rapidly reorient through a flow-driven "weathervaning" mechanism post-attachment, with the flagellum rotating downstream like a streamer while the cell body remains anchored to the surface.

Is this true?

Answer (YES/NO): NO